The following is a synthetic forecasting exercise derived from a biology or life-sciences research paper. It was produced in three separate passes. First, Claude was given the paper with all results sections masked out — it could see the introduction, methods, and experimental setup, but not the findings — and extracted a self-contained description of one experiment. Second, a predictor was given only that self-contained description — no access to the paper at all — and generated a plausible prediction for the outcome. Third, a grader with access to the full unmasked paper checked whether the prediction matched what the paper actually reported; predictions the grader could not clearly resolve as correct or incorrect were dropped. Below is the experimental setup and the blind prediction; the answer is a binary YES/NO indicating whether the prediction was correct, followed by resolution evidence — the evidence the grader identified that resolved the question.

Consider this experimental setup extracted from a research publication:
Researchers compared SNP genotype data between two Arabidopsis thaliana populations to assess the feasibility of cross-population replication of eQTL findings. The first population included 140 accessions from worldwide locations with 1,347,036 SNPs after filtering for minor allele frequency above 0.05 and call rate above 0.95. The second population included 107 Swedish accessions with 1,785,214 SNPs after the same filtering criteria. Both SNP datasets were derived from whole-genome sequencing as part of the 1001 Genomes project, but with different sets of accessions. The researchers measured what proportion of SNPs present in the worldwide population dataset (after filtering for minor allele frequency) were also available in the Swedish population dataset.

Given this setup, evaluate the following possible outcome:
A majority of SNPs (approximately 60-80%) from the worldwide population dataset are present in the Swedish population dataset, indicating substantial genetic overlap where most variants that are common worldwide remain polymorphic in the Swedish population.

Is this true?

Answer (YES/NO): YES